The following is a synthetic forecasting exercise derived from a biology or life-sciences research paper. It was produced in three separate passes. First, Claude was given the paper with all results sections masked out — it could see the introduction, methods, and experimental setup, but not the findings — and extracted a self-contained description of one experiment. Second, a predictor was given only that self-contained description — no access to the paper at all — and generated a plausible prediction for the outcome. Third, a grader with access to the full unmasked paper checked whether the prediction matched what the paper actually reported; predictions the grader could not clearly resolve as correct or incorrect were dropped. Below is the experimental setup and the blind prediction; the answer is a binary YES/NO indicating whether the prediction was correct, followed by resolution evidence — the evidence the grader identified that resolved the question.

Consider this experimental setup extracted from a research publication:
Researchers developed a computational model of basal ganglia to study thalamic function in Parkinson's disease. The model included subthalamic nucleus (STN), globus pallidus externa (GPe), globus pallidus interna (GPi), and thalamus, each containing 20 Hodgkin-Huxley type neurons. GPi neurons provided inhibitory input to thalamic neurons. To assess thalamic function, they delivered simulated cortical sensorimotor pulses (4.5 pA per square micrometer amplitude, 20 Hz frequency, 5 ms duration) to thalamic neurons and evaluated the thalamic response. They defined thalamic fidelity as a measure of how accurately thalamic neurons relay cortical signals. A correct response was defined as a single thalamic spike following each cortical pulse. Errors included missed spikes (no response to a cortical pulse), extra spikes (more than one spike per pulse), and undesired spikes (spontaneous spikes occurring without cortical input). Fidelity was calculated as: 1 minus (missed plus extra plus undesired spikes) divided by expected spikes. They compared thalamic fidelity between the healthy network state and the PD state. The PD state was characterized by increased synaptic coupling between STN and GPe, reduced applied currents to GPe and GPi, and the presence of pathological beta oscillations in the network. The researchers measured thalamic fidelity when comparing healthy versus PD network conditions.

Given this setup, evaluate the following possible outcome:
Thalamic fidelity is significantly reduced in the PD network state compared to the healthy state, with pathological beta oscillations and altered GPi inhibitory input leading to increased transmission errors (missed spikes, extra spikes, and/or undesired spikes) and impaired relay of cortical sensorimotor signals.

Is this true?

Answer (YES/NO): YES